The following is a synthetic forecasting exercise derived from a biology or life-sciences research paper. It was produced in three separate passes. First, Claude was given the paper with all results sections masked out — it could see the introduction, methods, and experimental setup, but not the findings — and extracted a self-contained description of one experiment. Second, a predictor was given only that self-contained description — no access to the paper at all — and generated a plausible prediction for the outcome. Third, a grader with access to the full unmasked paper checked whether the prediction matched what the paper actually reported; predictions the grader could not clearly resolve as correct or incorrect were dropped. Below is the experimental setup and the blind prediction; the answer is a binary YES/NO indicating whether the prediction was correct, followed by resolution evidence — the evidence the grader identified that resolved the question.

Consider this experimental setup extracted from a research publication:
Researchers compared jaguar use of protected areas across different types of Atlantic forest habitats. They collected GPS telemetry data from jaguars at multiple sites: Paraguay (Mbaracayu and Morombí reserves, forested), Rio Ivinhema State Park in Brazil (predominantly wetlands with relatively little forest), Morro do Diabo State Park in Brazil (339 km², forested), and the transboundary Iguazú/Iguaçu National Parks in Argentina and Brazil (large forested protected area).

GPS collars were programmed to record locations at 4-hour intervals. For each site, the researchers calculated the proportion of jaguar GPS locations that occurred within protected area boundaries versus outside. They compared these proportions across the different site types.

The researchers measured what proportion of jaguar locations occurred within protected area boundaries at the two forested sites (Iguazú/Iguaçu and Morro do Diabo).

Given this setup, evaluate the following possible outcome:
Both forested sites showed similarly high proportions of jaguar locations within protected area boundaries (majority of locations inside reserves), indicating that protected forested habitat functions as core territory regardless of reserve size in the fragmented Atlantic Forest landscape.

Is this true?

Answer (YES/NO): NO